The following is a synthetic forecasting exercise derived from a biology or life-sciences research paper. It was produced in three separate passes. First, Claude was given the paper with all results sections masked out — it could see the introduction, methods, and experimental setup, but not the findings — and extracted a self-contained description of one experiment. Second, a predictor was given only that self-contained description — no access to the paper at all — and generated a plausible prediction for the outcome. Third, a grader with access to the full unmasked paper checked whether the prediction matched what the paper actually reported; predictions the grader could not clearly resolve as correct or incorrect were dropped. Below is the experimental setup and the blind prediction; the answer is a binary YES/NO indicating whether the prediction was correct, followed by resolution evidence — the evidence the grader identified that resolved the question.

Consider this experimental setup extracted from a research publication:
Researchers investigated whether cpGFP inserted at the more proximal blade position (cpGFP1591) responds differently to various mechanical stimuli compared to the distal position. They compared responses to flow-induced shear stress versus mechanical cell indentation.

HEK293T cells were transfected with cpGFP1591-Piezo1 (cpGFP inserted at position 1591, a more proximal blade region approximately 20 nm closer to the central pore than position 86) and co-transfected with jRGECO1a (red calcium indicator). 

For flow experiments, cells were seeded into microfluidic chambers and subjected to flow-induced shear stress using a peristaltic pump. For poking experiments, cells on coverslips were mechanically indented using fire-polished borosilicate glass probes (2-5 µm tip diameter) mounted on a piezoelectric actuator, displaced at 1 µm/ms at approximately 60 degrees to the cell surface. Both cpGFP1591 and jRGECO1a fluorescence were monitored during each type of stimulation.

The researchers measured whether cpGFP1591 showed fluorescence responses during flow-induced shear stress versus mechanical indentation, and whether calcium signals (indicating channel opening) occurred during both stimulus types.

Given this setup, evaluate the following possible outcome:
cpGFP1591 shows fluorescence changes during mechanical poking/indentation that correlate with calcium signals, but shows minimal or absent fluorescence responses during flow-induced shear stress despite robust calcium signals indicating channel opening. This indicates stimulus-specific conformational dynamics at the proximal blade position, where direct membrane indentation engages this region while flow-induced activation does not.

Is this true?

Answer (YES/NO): NO